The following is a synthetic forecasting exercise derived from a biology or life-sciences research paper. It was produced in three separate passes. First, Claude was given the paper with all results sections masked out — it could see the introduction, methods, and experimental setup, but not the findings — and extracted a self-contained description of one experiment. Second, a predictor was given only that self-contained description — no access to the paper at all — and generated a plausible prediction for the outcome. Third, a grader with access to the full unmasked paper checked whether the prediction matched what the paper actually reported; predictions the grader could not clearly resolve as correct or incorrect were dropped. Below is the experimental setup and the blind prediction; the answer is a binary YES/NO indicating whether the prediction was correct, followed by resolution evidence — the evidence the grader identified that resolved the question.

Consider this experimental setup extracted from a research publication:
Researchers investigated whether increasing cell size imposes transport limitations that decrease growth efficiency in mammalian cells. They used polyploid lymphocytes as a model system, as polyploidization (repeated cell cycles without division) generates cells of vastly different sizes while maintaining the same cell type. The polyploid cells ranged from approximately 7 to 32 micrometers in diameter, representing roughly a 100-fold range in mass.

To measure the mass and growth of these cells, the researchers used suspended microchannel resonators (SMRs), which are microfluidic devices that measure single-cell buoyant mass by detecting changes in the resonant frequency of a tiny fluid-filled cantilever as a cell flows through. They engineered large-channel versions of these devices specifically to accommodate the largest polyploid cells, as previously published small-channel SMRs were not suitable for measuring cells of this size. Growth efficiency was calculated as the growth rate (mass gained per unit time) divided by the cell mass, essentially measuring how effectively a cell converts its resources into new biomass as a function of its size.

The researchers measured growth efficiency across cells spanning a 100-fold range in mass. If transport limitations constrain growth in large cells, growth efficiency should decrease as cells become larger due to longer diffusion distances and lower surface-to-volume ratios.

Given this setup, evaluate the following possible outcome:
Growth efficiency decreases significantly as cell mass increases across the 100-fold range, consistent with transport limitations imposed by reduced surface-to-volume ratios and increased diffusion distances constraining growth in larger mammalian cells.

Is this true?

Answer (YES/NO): NO